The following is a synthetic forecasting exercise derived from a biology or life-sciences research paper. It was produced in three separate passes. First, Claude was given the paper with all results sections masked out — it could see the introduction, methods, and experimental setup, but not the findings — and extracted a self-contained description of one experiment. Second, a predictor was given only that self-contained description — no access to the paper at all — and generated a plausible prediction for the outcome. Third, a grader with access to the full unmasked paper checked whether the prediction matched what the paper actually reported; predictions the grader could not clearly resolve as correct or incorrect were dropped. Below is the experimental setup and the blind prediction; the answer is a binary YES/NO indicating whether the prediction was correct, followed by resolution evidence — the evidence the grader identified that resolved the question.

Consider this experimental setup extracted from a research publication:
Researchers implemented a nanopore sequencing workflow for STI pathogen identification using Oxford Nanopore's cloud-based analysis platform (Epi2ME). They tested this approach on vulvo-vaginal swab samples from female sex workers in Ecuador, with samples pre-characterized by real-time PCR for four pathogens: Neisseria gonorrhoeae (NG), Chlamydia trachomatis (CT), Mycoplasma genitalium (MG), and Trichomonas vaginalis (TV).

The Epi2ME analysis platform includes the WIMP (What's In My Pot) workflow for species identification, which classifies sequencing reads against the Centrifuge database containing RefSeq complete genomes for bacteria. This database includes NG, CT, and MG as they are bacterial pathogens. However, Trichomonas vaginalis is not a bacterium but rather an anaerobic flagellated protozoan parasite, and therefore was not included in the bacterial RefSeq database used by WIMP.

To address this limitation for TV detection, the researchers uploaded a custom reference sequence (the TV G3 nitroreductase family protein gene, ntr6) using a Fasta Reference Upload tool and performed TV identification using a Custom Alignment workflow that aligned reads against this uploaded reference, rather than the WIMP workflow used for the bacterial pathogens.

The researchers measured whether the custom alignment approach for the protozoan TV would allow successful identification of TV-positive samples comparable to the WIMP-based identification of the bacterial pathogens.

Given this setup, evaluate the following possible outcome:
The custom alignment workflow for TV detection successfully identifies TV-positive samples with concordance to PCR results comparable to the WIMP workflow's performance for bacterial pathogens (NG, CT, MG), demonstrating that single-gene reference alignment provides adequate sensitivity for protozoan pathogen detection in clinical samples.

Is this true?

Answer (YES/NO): NO